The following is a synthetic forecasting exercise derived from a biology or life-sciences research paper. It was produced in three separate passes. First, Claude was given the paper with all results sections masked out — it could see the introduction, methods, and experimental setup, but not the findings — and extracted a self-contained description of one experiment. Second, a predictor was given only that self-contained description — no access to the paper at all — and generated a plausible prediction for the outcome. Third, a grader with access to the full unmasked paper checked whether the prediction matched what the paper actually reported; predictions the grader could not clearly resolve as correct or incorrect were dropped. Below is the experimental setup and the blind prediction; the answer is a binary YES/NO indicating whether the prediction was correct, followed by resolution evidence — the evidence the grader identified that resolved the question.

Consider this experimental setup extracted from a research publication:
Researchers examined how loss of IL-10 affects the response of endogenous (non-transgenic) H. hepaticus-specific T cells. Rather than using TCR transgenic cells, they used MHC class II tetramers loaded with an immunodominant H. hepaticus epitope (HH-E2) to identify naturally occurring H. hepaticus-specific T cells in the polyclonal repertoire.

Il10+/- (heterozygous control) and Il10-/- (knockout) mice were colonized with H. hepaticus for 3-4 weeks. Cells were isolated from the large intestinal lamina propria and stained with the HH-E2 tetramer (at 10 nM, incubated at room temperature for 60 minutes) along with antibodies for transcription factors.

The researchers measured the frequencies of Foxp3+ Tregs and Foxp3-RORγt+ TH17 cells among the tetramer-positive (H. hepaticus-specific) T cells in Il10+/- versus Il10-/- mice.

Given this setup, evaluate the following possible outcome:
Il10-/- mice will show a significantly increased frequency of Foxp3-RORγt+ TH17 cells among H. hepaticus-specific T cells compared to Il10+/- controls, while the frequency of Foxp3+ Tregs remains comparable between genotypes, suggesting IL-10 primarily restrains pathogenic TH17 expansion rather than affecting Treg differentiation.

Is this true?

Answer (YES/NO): NO